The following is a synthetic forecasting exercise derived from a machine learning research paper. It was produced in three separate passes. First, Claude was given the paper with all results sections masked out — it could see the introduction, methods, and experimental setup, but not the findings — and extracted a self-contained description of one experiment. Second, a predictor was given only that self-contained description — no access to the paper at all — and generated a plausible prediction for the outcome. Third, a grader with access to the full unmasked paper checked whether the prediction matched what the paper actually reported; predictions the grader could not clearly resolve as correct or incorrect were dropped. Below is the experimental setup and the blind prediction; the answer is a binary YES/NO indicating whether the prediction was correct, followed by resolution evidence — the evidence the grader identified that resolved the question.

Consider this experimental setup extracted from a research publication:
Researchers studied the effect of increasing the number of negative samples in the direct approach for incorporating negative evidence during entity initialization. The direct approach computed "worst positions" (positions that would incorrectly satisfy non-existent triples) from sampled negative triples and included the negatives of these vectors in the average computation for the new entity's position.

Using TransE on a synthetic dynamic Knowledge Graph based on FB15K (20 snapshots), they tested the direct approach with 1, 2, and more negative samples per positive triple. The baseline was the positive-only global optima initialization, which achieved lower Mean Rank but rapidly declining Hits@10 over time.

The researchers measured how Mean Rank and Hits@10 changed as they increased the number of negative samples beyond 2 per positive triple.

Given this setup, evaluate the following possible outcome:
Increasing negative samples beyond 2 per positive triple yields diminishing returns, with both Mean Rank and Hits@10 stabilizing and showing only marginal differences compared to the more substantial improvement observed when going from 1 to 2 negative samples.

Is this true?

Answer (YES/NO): NO